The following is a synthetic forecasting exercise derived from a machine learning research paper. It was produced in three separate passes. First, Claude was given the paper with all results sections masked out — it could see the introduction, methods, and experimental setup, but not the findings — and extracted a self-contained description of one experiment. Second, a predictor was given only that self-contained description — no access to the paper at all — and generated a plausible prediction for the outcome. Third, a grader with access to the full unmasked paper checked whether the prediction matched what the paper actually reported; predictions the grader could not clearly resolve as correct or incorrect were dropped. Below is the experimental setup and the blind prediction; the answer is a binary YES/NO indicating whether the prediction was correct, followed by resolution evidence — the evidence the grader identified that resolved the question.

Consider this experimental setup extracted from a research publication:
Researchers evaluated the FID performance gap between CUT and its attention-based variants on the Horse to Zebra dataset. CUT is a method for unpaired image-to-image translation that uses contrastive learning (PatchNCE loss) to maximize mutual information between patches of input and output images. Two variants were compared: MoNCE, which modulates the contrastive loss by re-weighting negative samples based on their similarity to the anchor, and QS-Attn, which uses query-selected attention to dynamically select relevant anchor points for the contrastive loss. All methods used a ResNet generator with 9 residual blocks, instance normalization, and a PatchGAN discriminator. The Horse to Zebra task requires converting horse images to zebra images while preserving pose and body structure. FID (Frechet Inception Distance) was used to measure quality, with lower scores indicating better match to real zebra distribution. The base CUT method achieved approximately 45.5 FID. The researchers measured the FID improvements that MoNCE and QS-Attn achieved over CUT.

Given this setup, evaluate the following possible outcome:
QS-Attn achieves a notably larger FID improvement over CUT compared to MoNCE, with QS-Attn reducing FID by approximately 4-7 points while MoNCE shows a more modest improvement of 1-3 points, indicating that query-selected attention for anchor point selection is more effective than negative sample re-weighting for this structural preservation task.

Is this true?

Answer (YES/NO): NO